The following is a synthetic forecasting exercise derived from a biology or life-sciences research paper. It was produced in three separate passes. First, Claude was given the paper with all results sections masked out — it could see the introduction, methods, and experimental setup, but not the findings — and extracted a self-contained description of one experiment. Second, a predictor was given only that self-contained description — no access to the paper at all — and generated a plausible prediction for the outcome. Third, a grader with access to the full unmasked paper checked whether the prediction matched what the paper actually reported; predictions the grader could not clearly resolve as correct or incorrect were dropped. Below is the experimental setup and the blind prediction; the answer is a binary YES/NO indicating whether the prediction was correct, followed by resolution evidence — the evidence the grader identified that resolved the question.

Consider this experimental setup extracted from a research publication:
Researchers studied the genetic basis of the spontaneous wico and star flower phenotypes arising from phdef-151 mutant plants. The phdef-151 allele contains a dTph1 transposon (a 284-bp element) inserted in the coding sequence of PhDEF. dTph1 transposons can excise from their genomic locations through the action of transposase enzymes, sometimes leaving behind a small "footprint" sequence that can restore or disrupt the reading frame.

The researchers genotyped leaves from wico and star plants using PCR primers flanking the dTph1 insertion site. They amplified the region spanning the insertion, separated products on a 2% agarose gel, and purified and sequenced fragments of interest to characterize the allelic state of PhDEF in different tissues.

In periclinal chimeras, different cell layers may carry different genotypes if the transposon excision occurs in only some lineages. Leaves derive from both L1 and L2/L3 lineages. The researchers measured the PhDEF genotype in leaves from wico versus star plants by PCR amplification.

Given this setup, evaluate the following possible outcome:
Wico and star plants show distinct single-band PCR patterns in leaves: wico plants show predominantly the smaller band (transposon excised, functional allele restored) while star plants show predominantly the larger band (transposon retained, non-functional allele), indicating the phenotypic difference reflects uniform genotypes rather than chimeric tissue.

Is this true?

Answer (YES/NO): NO